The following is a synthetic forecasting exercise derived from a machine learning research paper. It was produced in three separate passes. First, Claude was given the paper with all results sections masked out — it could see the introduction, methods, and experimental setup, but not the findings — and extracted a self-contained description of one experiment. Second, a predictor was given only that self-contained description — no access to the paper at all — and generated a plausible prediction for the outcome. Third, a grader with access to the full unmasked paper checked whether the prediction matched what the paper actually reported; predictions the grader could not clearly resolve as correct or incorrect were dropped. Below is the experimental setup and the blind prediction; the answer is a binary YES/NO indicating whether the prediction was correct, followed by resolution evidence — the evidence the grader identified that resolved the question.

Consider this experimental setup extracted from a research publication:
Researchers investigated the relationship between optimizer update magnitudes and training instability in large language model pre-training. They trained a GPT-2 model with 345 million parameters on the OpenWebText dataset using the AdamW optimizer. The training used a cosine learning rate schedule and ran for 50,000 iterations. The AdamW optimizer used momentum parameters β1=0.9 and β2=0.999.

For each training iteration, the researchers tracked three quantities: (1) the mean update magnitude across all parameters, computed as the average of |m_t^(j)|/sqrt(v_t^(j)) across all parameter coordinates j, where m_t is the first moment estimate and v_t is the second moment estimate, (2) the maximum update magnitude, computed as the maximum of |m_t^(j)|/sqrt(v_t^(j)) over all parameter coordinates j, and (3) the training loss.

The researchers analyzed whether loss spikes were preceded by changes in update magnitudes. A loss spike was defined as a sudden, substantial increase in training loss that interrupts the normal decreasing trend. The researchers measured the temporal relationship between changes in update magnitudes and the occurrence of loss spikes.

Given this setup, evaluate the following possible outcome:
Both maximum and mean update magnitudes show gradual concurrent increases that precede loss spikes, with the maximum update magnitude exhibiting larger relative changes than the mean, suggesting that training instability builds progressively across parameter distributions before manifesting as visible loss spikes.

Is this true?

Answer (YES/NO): NO